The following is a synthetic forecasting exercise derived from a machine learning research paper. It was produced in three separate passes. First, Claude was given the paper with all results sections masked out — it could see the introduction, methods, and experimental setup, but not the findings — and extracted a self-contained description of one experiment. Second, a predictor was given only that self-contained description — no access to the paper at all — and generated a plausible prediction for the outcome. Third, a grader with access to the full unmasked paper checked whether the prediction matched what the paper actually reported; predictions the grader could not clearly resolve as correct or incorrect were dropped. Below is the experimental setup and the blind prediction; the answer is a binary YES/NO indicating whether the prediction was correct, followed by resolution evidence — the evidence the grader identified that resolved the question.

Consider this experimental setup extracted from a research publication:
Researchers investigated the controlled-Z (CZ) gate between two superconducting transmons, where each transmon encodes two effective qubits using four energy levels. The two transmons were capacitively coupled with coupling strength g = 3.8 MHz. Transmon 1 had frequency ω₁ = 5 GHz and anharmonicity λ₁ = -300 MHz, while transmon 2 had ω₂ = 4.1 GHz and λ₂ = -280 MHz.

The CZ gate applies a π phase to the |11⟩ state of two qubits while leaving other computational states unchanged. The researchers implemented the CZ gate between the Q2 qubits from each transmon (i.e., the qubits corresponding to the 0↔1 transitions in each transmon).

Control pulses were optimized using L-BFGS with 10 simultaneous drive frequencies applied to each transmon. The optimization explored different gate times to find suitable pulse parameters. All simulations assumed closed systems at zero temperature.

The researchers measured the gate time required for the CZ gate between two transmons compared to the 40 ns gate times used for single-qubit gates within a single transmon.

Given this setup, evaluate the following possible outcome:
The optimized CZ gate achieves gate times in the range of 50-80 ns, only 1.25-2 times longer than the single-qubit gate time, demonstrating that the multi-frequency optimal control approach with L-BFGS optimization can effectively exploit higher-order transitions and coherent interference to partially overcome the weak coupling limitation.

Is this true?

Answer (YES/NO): NO